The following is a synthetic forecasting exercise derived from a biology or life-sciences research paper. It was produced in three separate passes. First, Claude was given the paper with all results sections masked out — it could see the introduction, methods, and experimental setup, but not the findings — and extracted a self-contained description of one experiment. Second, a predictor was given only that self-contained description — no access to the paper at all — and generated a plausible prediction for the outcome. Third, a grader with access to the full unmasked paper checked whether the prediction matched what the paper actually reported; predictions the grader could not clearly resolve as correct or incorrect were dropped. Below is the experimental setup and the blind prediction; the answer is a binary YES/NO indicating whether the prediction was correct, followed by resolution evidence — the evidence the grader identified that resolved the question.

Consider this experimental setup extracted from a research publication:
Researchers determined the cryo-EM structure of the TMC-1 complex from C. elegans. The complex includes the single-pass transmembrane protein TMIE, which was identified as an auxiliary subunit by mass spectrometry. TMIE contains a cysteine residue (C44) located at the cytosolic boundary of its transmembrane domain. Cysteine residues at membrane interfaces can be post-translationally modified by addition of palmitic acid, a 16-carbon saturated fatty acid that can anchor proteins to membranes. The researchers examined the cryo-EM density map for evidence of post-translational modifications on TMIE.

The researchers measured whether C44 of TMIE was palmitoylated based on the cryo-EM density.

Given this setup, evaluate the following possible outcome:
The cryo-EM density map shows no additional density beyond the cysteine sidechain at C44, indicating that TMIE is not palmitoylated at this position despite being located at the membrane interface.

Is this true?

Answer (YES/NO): NO